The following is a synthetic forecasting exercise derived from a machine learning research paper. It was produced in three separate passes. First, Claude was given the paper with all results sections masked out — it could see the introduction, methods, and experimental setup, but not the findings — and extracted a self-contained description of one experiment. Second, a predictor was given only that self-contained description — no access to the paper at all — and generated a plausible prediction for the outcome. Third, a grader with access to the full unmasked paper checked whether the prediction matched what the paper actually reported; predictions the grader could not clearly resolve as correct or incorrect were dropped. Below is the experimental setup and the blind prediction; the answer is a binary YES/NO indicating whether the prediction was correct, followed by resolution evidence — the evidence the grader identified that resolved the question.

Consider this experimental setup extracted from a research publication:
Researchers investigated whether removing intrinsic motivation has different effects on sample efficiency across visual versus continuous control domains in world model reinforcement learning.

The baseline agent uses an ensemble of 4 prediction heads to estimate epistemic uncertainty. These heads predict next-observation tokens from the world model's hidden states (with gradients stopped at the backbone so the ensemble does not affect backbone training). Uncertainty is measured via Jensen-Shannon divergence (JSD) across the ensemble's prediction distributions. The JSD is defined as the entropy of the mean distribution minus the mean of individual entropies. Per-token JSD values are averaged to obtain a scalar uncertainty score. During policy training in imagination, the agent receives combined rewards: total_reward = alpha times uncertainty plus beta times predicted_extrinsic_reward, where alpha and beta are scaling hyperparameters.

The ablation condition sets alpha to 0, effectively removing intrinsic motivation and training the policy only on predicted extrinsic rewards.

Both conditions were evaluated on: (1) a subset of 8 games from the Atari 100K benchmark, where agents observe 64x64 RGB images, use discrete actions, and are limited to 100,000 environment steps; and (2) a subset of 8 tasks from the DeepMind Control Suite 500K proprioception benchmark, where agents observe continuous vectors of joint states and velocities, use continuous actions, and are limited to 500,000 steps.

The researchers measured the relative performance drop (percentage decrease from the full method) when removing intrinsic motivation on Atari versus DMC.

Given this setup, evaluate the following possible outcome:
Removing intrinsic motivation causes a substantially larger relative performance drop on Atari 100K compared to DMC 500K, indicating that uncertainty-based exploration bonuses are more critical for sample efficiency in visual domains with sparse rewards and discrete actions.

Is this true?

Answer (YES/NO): NO